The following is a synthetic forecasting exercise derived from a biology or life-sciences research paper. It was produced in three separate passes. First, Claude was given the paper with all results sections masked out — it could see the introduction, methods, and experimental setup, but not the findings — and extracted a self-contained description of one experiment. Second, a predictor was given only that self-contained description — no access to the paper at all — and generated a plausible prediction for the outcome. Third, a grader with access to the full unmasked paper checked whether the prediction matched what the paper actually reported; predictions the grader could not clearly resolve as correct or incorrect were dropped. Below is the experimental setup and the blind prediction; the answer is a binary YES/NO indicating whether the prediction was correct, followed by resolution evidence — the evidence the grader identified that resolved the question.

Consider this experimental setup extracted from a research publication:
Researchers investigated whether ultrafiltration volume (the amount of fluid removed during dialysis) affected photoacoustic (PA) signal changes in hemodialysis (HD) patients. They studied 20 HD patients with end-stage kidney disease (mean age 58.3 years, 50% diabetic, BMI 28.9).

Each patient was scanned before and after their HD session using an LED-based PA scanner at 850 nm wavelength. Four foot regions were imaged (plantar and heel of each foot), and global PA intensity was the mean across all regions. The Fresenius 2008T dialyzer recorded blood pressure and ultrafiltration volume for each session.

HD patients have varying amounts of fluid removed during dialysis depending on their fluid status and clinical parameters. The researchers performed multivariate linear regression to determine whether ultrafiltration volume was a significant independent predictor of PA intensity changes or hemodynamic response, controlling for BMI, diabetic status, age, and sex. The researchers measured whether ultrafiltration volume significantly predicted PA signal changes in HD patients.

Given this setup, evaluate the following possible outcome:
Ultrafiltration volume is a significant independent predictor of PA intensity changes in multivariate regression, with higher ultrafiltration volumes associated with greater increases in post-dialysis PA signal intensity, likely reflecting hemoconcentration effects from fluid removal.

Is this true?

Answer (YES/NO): NO